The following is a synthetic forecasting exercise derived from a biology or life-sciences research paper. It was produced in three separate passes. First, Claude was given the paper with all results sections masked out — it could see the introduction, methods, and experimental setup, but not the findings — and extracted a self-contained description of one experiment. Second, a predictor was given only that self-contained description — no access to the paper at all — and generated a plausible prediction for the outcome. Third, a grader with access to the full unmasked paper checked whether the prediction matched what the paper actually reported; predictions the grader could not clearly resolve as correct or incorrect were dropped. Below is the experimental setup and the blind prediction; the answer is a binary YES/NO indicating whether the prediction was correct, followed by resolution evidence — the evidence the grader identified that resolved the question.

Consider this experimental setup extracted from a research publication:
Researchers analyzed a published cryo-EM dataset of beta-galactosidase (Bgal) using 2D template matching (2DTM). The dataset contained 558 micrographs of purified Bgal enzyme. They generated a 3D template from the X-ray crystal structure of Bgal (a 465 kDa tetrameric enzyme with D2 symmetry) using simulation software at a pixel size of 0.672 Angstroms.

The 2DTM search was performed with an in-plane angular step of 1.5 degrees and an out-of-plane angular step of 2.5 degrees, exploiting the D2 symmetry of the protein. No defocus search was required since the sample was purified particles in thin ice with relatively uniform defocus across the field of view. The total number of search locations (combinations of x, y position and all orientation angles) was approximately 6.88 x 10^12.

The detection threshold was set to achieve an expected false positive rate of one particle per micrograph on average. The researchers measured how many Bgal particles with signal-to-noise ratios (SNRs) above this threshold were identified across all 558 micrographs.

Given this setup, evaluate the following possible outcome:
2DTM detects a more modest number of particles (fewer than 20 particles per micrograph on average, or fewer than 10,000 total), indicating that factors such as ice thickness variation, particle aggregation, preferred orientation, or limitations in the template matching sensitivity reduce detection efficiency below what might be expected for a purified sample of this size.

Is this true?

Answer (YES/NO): NO